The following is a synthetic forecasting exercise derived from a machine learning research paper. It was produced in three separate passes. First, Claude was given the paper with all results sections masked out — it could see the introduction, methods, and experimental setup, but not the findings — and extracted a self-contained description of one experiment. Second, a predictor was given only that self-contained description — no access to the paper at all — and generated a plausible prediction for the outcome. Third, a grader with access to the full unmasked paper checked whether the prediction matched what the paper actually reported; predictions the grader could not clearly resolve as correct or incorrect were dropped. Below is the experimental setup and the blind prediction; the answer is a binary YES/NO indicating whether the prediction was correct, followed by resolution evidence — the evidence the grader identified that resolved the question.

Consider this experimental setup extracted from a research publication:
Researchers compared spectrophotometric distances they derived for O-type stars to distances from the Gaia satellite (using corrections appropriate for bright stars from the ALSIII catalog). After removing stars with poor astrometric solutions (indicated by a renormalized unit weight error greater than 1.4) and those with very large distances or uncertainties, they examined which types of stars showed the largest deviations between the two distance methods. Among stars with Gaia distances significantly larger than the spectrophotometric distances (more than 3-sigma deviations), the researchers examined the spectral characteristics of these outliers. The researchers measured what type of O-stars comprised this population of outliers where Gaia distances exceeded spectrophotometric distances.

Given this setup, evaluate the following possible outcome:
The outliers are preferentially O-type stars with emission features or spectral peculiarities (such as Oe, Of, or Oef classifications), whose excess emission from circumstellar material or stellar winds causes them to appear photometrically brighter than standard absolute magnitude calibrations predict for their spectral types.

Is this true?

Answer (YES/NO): NO